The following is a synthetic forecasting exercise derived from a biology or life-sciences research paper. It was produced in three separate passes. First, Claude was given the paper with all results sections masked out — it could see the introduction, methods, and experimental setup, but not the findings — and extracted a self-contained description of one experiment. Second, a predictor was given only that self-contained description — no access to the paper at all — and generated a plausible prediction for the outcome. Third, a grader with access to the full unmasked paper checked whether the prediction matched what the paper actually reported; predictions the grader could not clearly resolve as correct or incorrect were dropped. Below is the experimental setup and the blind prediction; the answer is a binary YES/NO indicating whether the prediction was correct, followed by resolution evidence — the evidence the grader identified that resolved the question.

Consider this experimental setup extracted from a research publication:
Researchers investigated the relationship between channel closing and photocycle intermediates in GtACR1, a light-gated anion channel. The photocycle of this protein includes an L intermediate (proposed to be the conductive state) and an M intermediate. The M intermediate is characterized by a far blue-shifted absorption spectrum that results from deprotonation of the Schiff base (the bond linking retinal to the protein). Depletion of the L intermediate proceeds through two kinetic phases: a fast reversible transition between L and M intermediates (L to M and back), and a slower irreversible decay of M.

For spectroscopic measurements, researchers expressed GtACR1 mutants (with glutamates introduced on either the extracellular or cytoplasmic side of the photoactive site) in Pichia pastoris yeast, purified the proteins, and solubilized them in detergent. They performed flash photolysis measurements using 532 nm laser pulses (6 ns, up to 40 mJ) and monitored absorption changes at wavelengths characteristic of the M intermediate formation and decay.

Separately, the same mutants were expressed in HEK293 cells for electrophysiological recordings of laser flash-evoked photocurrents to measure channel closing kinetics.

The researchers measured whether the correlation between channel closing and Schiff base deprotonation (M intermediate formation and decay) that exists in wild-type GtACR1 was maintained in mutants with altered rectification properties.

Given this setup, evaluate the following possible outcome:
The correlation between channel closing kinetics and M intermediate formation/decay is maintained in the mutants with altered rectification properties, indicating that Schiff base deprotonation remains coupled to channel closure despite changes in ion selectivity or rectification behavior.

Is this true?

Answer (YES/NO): YES